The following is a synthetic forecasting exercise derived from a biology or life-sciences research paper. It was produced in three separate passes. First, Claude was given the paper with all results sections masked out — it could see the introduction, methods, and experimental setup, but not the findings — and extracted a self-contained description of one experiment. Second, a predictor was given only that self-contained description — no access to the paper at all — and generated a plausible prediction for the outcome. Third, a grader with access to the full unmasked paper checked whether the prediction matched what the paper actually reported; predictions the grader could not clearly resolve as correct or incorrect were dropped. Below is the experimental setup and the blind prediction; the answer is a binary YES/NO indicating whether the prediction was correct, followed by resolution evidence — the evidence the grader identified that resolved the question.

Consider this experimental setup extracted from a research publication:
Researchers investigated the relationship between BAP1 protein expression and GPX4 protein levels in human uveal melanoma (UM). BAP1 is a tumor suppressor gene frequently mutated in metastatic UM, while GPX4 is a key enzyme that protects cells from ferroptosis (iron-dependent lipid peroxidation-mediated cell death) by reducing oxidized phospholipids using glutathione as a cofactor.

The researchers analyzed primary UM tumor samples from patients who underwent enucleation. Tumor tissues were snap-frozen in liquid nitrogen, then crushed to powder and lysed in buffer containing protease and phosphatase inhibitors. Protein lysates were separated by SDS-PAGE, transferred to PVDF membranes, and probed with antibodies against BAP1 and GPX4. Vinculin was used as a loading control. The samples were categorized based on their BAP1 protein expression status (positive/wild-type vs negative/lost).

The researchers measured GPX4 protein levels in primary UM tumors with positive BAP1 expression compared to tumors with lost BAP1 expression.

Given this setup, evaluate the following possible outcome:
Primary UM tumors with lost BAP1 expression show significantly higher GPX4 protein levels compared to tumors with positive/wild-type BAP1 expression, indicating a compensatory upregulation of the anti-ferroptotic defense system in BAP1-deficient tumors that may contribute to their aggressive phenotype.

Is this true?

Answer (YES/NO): YES